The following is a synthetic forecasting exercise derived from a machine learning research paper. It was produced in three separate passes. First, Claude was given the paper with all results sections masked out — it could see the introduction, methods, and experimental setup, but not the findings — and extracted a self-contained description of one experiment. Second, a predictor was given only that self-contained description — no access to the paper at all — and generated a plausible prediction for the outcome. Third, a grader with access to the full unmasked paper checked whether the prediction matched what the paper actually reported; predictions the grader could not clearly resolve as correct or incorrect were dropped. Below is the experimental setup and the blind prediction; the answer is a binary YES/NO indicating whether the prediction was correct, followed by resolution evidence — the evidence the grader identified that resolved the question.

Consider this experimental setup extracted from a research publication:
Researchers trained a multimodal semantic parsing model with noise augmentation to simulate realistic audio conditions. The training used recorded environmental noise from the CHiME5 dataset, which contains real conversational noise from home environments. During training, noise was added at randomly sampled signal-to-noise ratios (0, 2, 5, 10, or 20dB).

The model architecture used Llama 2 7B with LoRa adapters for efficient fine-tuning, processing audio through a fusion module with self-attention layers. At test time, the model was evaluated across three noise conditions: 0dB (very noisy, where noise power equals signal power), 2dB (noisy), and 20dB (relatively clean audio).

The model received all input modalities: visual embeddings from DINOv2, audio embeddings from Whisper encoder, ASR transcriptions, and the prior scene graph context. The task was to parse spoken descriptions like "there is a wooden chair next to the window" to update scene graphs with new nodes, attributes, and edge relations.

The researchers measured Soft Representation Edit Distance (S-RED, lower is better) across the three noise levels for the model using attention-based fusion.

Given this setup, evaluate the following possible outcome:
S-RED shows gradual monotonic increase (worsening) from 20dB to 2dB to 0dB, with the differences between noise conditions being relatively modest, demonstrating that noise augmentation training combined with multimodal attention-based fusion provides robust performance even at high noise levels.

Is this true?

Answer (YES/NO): YES